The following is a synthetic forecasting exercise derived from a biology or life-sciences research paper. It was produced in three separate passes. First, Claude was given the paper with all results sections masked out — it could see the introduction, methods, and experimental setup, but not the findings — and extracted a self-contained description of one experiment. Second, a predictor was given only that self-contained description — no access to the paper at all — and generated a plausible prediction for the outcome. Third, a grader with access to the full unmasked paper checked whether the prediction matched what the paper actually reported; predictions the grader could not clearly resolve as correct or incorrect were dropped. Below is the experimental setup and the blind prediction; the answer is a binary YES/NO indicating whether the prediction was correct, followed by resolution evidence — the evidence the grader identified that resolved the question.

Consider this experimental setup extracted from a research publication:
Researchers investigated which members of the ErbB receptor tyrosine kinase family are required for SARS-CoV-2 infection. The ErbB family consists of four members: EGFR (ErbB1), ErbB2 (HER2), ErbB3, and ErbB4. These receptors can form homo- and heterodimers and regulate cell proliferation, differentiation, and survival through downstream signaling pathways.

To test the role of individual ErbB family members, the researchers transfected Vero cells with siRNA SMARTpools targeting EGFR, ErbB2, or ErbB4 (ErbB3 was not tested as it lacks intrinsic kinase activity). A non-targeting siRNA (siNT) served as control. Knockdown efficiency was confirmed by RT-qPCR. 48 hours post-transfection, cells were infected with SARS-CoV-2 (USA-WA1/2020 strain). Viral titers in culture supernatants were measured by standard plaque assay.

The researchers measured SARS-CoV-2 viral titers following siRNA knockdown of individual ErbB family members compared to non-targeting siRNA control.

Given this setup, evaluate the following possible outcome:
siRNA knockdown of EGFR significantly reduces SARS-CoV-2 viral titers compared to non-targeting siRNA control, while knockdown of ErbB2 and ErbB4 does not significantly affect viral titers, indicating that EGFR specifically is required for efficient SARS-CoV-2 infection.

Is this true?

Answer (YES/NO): NO